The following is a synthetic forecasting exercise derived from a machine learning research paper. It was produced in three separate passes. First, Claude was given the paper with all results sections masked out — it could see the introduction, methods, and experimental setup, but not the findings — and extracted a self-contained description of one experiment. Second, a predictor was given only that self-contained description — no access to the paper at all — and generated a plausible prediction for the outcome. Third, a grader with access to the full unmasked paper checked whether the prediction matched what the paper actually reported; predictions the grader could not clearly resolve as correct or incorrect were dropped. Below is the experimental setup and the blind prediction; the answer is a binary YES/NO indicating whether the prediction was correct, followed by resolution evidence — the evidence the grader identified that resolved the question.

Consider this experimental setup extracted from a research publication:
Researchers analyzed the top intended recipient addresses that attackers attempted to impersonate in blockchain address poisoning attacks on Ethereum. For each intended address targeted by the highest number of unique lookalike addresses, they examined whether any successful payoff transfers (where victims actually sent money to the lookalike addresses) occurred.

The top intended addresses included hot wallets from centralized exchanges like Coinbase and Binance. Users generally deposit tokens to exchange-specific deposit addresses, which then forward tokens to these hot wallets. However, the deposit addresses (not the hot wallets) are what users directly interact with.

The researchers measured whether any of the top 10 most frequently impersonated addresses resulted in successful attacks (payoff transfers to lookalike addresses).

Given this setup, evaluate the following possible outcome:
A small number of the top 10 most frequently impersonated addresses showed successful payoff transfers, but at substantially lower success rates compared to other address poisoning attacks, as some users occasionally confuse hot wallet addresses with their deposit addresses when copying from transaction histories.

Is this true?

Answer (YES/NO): NO